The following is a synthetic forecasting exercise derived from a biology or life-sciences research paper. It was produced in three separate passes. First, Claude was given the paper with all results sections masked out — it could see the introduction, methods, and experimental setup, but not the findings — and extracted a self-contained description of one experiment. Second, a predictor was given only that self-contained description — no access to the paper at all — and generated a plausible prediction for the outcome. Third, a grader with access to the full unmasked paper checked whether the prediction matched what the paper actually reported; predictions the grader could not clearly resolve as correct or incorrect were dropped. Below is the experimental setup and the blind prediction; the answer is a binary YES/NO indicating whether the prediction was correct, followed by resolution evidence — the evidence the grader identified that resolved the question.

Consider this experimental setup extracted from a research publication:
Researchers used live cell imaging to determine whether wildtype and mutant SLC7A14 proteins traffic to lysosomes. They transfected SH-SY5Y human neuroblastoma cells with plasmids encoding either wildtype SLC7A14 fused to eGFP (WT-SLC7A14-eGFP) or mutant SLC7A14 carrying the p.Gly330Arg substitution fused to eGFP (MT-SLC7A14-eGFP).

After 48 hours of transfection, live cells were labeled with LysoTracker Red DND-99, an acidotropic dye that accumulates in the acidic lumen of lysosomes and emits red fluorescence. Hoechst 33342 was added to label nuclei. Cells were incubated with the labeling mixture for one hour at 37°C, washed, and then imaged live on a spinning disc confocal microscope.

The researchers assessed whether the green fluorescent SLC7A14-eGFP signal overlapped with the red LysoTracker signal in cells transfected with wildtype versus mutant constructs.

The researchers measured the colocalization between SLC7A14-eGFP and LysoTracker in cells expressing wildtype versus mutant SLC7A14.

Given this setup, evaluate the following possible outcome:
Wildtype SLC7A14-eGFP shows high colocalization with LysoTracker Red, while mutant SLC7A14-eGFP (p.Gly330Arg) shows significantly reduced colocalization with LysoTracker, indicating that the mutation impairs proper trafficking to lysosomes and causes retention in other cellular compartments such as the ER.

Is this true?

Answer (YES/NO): NO